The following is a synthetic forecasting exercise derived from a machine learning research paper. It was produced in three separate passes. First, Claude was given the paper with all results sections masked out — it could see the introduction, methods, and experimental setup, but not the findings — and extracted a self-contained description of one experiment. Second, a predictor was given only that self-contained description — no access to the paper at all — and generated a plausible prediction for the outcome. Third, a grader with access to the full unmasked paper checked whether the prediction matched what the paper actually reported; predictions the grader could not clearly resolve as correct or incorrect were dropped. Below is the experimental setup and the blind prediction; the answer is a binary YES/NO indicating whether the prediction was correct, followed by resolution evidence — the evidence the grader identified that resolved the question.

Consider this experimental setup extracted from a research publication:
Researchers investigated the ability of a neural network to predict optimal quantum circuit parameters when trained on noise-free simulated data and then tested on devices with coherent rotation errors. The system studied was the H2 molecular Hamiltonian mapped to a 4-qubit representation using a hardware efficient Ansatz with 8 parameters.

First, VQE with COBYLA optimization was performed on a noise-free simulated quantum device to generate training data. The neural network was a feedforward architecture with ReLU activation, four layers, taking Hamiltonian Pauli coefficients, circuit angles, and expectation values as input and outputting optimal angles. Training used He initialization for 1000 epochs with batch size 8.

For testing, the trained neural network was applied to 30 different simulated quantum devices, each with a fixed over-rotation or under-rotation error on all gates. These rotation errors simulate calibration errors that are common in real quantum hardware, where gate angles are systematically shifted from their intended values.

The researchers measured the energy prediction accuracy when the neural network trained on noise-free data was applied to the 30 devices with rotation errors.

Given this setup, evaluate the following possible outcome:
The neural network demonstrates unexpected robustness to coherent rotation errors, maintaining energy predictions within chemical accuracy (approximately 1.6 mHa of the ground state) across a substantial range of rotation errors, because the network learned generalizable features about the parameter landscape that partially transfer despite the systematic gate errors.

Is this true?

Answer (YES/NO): NO